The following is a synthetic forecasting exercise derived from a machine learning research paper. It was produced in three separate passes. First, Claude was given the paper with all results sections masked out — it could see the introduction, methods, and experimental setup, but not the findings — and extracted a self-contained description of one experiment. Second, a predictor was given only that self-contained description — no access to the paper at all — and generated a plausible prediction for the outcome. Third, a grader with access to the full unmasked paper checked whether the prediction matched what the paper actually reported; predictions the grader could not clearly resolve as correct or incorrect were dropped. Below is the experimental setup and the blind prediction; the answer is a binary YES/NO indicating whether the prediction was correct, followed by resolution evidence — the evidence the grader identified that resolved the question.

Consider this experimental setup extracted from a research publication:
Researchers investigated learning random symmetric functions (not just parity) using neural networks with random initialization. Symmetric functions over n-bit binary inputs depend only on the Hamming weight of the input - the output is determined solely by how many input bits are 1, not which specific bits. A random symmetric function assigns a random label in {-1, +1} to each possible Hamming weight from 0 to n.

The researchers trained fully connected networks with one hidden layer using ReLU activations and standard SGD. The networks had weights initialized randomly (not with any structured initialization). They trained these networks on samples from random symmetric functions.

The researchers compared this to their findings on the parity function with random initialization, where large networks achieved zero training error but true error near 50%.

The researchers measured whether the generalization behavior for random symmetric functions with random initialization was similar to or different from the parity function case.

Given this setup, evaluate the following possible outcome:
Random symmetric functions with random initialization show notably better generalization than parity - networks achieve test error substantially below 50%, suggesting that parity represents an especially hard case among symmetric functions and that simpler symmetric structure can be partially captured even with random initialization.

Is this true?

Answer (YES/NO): NO